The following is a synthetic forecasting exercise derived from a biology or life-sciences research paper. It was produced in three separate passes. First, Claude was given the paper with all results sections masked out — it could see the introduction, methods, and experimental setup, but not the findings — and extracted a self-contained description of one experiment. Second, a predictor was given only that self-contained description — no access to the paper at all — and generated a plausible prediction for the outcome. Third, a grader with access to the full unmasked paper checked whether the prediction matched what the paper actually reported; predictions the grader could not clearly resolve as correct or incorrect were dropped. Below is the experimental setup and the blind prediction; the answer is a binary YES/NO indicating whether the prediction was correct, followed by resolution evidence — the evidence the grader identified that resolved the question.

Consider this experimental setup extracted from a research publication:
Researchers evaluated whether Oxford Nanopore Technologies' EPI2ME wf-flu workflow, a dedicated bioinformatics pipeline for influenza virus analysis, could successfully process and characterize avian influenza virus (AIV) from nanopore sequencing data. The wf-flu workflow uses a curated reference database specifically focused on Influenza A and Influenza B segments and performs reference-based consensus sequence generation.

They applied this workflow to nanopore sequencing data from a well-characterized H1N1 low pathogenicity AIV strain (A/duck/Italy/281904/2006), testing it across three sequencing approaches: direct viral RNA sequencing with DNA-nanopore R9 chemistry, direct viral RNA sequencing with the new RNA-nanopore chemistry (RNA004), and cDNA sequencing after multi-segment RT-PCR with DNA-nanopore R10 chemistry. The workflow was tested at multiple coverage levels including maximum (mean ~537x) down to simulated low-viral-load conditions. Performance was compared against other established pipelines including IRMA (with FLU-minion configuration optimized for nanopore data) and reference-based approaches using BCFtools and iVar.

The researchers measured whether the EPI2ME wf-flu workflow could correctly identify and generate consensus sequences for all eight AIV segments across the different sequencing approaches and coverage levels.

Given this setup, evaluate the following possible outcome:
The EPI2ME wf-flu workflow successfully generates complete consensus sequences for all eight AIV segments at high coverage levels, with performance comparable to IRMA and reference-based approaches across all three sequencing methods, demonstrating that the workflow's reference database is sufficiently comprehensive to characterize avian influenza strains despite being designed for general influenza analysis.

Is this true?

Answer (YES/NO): NO